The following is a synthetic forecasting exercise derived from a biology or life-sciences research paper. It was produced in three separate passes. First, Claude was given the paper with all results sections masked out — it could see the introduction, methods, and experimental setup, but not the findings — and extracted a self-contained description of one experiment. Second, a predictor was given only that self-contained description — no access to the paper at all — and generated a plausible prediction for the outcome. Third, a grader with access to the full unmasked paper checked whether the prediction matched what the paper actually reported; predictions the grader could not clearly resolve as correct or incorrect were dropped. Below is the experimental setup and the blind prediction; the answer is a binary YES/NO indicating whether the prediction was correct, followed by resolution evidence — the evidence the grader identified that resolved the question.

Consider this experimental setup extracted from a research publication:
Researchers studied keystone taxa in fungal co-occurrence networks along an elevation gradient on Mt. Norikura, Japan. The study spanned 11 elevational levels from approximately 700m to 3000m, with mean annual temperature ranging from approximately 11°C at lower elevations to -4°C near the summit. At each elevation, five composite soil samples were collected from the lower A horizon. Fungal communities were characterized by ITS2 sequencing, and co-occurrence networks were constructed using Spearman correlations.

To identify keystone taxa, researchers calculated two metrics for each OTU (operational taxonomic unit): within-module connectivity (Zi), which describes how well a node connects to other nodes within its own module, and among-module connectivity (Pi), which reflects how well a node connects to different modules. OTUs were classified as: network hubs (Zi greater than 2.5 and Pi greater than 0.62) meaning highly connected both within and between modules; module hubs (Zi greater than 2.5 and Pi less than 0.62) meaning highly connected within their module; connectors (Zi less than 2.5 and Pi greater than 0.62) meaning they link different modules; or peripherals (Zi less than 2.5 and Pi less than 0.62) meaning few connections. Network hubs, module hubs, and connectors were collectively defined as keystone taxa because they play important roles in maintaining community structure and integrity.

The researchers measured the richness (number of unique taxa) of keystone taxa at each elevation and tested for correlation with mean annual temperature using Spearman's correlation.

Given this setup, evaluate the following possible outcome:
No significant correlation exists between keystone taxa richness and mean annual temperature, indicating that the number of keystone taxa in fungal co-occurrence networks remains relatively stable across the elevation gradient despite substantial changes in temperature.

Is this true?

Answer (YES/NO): NO